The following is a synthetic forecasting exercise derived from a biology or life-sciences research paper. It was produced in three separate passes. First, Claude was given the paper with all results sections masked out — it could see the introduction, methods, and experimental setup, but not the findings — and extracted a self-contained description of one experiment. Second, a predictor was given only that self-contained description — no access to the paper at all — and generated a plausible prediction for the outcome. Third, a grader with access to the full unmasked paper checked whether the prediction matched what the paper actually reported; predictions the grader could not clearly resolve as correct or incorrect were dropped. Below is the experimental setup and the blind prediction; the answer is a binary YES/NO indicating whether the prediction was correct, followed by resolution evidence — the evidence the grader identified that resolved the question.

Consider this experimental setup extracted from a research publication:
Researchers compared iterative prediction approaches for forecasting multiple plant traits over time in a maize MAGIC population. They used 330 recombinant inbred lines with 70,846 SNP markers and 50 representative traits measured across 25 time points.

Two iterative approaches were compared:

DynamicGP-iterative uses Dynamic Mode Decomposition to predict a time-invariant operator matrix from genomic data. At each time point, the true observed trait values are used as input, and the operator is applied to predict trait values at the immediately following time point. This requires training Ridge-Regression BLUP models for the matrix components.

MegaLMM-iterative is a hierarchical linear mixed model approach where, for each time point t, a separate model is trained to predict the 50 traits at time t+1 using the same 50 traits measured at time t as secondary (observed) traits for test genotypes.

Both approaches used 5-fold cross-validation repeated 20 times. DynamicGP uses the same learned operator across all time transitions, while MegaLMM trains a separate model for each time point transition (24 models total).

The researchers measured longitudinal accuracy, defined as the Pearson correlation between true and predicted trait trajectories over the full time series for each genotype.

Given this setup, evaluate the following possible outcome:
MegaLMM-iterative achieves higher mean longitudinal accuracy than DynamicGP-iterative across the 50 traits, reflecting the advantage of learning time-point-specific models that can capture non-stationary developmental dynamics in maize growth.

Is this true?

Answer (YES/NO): NO